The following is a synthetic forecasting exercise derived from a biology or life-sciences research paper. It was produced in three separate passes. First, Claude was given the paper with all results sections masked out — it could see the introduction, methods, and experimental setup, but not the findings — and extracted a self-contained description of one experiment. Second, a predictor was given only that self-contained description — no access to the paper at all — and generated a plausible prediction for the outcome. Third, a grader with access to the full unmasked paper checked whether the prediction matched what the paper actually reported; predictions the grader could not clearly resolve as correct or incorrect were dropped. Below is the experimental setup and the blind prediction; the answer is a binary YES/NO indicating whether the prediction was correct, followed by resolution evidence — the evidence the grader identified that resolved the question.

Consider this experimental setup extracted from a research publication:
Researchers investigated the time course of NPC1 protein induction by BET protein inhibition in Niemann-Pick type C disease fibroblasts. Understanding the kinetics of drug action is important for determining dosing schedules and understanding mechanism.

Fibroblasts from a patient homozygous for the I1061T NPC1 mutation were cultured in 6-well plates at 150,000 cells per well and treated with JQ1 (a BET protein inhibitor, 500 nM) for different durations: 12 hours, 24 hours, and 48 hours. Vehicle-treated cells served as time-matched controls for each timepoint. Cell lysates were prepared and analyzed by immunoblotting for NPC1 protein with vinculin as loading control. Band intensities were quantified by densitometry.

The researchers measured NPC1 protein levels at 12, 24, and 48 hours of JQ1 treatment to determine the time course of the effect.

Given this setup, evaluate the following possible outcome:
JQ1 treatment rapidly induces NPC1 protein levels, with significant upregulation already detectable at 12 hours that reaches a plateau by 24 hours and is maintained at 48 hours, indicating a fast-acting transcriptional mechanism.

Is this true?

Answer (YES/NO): NO